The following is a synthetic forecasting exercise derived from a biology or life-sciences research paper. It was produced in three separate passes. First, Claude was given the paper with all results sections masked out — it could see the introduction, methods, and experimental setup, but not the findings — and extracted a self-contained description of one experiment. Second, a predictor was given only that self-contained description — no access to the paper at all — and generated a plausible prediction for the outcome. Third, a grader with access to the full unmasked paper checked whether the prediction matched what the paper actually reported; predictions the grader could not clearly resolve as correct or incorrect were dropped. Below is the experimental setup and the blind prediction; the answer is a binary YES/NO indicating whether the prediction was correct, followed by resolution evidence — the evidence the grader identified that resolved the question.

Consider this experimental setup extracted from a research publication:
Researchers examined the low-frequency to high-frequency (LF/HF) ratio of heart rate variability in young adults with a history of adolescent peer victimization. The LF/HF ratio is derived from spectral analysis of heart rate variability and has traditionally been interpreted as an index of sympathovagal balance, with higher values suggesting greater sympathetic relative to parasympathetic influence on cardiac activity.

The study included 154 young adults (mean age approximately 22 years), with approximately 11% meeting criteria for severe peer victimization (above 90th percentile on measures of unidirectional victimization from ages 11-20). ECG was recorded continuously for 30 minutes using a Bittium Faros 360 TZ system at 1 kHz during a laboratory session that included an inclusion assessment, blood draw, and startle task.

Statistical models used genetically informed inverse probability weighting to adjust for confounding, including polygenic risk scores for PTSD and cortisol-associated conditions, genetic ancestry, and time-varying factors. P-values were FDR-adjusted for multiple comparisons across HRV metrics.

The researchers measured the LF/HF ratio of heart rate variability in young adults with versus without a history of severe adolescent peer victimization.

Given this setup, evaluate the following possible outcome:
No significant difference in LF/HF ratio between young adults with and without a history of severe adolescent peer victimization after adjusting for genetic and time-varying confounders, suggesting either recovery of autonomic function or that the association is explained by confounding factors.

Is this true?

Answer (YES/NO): NO